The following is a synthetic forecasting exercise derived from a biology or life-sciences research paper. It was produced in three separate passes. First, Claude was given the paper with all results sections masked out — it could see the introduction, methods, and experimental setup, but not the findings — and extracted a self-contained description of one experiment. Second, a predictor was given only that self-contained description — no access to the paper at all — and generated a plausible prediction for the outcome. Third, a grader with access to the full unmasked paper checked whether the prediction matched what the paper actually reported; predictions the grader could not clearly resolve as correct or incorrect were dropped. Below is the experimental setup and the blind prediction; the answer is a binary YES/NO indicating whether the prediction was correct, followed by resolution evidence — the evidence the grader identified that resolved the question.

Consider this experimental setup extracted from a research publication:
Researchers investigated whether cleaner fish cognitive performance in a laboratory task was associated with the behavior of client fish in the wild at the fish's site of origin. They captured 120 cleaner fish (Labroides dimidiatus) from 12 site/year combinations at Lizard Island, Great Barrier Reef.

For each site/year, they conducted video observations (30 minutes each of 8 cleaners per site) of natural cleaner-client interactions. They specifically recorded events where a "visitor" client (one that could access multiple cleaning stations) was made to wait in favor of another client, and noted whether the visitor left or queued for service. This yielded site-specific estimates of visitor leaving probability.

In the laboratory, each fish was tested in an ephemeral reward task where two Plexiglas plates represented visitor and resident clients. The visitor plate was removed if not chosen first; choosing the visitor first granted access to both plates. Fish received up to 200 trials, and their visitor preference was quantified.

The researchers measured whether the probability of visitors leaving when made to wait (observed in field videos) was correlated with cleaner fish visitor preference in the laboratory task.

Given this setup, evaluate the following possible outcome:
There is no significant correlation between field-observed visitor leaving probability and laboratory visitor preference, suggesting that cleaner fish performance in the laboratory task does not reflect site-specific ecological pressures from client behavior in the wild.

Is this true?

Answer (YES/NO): NO